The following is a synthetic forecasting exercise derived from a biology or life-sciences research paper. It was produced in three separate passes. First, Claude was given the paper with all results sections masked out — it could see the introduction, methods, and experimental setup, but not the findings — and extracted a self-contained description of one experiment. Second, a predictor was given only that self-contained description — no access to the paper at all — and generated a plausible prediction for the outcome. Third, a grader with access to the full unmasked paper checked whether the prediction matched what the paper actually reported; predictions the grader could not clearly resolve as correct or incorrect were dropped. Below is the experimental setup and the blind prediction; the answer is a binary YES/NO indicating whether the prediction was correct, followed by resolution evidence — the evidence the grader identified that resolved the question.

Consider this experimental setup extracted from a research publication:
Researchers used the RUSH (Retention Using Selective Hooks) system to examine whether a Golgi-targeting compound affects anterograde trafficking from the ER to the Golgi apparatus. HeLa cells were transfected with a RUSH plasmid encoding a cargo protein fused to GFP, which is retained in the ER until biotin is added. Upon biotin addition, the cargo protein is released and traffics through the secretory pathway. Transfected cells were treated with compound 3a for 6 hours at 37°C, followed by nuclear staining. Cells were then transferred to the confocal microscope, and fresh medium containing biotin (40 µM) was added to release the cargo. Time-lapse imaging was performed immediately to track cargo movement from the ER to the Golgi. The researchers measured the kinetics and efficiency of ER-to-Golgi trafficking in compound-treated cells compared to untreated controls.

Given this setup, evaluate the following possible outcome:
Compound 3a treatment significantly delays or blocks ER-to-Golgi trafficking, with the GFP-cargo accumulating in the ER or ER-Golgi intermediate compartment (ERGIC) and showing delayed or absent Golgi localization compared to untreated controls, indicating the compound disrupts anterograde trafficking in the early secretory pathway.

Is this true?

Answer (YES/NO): YES